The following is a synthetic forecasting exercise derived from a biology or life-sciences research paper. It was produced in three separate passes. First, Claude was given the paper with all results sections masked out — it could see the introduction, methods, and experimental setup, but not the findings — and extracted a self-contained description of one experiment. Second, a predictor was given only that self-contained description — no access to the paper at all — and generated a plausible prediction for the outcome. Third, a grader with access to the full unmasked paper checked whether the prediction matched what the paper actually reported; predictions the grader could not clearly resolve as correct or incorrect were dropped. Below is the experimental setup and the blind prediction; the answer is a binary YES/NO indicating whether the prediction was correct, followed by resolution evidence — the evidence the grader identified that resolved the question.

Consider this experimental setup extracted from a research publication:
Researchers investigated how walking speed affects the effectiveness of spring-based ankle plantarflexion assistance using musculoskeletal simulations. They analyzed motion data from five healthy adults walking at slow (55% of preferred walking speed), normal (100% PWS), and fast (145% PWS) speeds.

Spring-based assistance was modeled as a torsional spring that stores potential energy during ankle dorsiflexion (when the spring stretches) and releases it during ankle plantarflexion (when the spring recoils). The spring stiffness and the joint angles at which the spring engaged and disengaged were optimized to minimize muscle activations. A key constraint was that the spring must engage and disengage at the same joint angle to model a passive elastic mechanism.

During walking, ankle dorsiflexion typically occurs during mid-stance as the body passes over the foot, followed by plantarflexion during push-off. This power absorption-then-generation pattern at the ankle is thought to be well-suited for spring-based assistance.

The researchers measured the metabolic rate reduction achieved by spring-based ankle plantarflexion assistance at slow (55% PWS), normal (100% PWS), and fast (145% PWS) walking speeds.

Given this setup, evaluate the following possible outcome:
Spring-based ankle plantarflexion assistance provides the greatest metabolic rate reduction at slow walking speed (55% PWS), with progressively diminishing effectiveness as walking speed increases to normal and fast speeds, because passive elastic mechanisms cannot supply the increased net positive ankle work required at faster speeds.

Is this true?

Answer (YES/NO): YES